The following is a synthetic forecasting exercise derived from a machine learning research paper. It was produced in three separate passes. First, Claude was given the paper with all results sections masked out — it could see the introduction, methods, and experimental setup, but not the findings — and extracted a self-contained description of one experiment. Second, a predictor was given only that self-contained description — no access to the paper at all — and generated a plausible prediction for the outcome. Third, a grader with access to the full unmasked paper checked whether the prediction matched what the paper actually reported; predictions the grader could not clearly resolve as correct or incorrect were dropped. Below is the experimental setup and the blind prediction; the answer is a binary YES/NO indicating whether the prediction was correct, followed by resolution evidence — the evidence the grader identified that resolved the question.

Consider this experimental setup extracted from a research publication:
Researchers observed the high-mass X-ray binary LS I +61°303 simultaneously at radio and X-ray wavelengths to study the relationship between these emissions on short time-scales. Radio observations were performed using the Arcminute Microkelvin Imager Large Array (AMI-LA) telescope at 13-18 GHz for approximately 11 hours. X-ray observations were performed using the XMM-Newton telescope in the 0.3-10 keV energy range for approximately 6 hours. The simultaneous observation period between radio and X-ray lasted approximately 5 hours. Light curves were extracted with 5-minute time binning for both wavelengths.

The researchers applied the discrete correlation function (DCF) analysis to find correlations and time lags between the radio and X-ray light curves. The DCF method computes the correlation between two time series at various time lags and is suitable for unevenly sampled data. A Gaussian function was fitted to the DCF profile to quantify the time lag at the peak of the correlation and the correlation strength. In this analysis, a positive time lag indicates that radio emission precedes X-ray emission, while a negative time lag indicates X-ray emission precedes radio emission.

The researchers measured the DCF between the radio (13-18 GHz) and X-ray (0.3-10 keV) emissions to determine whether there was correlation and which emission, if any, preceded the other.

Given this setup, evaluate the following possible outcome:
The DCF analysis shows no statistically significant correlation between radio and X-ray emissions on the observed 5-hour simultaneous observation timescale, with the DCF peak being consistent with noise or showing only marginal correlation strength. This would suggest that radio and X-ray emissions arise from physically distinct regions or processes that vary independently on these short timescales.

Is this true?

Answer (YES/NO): NO